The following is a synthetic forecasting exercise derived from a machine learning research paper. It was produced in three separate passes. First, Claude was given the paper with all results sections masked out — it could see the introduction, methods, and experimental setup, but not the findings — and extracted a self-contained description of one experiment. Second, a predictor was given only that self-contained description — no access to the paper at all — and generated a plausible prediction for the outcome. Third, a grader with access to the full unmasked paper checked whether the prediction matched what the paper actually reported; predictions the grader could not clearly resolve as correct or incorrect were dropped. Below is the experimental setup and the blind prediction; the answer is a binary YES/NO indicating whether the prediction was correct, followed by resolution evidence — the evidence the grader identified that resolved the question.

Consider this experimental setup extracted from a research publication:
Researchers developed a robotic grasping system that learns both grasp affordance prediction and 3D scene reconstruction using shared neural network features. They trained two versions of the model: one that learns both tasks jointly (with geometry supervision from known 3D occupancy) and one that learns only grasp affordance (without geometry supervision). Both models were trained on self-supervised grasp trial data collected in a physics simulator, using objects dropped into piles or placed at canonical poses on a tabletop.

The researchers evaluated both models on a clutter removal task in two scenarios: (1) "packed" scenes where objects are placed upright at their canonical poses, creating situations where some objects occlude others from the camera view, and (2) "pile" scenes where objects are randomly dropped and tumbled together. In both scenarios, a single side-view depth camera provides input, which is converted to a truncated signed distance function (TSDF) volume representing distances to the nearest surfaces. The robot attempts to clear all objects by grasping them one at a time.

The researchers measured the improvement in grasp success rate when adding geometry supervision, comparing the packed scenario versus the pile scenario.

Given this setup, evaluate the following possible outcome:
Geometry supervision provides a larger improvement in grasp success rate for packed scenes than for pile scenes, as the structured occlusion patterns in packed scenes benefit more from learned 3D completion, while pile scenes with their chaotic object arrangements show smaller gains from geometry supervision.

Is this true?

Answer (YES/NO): YES